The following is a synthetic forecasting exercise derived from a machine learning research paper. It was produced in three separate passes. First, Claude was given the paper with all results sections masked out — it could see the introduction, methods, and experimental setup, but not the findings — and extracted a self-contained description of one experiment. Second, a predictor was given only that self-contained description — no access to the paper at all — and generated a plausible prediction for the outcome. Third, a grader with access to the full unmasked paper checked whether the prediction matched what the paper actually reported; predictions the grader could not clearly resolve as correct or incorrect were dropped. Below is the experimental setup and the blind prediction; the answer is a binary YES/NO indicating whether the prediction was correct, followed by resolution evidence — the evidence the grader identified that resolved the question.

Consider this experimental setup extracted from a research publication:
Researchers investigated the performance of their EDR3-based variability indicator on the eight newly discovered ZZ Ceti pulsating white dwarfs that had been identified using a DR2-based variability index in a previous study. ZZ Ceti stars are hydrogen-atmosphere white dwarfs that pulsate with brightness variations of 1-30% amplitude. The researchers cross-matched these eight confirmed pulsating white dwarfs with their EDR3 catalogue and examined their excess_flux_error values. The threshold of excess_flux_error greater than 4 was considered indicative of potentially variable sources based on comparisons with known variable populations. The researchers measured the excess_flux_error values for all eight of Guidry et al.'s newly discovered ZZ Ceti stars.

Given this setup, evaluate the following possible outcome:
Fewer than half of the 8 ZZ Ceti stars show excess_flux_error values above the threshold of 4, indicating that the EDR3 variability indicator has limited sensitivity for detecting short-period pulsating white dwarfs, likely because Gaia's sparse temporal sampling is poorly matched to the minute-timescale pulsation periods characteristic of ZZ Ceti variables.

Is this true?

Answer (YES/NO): NO